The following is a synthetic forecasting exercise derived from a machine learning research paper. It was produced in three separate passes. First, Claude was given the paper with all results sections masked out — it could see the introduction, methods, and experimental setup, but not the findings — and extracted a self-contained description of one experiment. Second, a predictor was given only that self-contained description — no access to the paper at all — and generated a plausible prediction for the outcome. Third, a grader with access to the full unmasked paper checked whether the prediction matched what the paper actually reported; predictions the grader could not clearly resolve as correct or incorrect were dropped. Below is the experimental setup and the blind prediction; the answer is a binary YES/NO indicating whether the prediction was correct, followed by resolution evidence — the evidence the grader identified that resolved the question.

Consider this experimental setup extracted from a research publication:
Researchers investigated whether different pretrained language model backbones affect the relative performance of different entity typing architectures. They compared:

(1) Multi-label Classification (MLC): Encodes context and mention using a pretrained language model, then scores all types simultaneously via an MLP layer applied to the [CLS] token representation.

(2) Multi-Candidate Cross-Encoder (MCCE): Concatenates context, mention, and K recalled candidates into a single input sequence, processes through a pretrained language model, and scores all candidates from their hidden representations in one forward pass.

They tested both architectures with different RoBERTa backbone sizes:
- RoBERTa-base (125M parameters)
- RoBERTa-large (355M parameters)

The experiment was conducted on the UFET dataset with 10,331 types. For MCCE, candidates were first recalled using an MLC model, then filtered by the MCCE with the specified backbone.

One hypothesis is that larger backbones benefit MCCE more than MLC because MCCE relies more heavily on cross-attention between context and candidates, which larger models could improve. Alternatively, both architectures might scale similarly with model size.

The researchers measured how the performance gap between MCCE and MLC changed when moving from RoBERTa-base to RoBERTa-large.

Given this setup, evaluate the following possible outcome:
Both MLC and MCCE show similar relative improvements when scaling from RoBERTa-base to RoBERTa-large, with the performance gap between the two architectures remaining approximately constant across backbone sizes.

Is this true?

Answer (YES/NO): NO